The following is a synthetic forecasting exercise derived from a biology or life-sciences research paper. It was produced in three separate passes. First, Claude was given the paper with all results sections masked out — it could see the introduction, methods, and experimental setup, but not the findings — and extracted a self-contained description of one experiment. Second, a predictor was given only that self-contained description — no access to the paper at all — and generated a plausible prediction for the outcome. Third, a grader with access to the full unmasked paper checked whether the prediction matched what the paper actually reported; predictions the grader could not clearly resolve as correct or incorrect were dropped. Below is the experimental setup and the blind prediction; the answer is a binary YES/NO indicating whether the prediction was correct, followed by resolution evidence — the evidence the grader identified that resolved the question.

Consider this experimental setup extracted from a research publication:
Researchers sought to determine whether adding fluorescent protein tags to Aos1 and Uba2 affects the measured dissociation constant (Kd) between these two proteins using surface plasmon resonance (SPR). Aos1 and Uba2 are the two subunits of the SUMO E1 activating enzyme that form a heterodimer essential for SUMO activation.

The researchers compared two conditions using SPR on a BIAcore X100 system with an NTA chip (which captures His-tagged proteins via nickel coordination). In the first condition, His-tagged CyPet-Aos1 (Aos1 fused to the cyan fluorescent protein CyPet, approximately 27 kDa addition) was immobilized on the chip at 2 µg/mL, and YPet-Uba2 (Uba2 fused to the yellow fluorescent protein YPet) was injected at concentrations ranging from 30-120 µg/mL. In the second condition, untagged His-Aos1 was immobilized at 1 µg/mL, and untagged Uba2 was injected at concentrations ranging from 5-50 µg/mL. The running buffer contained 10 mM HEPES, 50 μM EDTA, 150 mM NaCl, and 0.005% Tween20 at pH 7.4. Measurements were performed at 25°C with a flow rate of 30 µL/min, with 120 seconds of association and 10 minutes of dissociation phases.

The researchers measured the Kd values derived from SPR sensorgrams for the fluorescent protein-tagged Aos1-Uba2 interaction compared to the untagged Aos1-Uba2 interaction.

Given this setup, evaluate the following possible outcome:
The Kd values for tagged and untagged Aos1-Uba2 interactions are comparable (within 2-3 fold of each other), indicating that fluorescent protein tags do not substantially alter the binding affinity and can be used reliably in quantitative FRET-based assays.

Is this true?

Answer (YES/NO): YES